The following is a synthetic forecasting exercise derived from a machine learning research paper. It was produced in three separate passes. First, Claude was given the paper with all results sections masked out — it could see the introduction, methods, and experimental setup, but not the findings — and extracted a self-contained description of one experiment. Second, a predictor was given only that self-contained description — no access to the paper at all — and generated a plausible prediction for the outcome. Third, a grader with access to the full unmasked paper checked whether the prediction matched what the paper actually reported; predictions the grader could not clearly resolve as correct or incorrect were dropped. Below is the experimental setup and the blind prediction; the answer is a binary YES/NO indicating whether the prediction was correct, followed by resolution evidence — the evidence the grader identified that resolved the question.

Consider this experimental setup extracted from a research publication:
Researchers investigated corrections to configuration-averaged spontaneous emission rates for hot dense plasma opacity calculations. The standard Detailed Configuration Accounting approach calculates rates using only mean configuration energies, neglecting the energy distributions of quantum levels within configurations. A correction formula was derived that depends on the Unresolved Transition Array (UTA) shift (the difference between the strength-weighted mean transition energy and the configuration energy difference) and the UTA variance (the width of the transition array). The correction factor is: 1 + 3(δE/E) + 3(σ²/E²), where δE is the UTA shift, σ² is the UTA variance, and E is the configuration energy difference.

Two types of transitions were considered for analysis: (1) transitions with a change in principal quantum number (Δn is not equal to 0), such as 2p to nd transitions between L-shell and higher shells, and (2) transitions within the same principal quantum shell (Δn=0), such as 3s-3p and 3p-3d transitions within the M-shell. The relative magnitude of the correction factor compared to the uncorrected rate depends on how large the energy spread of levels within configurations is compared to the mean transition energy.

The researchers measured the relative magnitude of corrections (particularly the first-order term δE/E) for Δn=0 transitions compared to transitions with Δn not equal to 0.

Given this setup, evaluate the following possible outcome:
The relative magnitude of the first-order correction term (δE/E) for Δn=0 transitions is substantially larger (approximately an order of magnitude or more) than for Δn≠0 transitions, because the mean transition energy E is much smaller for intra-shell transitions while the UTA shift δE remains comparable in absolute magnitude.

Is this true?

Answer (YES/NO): YES